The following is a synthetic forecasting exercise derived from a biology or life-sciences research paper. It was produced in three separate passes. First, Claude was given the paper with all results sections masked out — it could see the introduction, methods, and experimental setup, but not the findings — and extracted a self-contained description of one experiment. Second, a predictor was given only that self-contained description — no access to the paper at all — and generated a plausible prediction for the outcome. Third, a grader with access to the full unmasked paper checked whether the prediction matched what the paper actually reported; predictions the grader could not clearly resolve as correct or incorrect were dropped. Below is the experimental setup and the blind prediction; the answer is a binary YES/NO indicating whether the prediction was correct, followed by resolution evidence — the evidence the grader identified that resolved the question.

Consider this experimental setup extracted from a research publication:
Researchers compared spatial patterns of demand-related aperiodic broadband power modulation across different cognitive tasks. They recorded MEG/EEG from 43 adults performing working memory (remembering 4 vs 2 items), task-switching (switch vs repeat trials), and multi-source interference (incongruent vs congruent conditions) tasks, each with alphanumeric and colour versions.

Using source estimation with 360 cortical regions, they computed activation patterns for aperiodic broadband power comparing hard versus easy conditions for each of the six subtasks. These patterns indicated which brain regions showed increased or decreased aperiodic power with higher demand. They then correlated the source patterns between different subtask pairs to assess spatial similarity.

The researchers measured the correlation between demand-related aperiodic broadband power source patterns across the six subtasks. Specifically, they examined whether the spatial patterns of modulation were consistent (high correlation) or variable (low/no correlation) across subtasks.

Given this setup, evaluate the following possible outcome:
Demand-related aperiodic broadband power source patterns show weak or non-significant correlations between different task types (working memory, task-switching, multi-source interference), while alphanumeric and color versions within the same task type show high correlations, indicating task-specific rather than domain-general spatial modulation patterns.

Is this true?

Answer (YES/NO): NO